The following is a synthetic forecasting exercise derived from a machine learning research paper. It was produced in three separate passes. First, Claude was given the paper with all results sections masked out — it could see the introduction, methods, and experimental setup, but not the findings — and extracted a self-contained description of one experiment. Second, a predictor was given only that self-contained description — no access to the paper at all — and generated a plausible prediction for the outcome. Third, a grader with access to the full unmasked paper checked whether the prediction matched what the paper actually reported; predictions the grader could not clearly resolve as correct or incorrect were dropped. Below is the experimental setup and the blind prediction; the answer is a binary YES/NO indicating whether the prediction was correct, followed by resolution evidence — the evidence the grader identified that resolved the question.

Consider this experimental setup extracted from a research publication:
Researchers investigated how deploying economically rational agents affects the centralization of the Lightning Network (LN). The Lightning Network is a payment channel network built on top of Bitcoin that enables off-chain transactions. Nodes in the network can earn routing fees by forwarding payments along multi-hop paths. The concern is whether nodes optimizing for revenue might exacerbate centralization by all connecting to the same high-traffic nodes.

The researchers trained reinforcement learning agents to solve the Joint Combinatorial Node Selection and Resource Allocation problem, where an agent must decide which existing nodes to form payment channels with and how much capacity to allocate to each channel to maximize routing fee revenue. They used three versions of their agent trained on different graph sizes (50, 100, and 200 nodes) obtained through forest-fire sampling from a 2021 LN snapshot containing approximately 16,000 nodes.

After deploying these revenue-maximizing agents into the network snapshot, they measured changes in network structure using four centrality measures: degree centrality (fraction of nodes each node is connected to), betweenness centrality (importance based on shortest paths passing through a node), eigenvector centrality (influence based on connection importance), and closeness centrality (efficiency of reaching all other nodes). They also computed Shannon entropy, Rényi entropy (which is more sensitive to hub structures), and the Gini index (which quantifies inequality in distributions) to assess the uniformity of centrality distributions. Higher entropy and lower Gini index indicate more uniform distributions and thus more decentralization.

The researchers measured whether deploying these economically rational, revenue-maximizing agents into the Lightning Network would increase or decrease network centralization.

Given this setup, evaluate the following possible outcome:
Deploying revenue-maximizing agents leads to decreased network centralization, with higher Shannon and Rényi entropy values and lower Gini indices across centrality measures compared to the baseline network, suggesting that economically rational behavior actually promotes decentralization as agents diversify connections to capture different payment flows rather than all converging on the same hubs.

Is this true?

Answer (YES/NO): NO